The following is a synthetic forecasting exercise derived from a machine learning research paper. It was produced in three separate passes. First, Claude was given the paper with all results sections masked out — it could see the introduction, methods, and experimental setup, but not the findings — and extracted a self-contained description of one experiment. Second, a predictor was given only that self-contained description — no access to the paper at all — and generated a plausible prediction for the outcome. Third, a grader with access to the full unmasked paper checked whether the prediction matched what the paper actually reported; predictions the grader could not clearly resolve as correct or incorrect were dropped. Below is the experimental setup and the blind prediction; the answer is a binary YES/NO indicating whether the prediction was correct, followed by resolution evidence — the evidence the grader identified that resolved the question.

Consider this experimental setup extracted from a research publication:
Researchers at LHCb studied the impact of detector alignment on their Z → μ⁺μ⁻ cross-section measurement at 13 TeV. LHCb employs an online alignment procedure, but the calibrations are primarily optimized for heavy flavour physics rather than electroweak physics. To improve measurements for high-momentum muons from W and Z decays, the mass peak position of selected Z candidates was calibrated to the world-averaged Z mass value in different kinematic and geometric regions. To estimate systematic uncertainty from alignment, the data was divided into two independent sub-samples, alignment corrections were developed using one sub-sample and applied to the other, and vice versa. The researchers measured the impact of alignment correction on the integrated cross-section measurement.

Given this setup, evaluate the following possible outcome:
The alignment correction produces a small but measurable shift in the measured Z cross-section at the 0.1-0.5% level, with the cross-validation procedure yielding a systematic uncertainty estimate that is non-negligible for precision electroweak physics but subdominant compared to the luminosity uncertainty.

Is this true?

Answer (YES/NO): NO